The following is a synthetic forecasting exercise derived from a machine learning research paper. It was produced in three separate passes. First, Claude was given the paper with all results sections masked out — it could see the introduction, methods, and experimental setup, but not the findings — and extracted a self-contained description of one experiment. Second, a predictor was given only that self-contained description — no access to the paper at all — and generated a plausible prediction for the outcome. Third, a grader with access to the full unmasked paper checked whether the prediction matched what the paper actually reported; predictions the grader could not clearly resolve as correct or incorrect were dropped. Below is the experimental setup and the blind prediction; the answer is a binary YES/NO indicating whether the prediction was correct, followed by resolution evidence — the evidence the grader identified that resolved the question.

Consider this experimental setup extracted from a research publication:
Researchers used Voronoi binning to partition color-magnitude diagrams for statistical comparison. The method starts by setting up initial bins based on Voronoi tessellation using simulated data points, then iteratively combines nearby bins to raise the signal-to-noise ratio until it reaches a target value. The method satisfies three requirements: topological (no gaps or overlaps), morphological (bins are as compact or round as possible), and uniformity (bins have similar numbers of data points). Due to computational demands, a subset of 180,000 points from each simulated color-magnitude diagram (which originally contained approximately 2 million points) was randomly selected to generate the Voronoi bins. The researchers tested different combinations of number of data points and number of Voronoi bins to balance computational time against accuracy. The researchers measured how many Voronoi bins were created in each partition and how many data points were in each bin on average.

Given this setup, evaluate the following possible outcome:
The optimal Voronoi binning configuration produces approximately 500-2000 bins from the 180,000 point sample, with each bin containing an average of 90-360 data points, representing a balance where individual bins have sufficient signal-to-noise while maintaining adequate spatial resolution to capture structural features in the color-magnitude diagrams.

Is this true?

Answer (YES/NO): YES